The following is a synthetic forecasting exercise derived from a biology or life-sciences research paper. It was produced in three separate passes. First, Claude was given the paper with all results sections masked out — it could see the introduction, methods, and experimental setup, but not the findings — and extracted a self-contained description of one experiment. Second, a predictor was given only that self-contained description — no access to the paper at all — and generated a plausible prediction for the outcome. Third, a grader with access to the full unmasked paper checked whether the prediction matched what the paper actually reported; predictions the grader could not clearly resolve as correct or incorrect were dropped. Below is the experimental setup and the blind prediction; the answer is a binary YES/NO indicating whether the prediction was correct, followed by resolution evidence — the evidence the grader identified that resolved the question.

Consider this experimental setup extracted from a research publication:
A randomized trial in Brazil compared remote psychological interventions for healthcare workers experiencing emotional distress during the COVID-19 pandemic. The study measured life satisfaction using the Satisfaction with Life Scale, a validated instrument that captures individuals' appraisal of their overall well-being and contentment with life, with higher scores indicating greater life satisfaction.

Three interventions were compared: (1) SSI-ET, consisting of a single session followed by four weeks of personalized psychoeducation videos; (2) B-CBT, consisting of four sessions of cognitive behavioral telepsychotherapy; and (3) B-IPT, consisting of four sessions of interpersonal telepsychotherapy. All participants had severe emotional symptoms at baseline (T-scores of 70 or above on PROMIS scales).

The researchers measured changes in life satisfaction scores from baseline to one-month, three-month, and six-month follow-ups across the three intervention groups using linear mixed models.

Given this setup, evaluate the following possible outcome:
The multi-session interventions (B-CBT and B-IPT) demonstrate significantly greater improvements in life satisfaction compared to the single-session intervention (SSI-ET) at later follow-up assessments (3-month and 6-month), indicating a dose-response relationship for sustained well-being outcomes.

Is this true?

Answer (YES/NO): NO